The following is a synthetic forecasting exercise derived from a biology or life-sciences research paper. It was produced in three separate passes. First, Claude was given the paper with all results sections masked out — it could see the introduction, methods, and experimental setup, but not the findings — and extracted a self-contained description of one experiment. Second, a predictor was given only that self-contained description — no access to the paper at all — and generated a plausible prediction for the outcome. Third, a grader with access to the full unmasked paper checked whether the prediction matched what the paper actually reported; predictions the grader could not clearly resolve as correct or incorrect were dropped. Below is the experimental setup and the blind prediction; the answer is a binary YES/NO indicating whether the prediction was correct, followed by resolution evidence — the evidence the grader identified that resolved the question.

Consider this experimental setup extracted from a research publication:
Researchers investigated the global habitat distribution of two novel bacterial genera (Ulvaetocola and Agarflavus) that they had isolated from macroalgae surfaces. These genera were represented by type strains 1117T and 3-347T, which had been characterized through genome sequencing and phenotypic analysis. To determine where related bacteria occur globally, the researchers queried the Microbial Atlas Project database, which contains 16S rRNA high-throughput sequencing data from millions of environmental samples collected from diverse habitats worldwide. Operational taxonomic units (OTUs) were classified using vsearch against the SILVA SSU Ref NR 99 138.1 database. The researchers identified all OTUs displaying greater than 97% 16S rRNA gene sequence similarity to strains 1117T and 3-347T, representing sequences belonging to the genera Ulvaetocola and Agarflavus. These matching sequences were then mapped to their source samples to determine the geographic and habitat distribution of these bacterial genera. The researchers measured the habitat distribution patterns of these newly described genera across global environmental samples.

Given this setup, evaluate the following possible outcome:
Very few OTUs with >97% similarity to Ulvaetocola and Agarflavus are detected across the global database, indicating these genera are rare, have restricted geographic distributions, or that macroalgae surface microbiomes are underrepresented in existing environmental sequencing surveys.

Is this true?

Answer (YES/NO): NO